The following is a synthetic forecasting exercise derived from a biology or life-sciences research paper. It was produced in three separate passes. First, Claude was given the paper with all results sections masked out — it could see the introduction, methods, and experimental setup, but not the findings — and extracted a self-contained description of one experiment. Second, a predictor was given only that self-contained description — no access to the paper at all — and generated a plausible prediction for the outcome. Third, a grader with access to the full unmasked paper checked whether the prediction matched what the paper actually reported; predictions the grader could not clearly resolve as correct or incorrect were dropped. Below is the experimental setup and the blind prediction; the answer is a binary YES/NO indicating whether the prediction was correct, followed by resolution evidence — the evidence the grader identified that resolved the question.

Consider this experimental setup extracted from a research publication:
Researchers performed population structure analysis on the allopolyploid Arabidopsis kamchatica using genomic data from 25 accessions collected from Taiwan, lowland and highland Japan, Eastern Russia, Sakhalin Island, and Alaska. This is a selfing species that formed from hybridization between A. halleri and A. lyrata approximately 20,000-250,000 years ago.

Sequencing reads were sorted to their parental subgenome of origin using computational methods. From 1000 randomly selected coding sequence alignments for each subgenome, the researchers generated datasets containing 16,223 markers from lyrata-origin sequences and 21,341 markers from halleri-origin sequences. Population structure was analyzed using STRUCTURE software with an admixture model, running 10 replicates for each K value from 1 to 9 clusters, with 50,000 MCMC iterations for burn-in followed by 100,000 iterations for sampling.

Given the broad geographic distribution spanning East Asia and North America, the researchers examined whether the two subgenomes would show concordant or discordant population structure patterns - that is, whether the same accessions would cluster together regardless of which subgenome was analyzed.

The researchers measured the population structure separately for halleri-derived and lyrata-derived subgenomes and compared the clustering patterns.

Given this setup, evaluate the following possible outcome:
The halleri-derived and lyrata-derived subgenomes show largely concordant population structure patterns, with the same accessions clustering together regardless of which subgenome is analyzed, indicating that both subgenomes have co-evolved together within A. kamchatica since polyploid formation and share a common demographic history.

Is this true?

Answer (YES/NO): YES